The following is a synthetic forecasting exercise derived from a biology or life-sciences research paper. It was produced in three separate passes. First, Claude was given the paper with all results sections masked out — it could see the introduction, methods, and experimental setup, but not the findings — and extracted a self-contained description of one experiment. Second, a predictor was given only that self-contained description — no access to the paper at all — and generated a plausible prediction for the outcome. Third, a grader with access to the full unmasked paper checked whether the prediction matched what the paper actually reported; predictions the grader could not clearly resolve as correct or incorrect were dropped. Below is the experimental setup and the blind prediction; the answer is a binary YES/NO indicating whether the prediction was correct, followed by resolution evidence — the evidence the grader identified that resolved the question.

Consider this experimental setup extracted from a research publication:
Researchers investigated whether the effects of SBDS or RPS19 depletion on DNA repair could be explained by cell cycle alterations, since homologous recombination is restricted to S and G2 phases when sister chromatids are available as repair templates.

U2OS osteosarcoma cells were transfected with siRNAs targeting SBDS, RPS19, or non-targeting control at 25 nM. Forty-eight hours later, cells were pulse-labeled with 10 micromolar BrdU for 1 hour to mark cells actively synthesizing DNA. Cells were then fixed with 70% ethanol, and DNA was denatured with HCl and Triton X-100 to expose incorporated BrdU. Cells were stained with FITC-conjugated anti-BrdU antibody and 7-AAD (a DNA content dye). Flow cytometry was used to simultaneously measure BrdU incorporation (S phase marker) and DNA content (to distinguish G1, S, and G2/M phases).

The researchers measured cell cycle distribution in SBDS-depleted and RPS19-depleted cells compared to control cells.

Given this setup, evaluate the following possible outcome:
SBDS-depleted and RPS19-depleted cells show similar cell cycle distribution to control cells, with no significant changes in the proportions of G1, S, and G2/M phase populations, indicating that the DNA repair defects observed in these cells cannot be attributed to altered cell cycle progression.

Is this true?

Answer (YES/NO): NO